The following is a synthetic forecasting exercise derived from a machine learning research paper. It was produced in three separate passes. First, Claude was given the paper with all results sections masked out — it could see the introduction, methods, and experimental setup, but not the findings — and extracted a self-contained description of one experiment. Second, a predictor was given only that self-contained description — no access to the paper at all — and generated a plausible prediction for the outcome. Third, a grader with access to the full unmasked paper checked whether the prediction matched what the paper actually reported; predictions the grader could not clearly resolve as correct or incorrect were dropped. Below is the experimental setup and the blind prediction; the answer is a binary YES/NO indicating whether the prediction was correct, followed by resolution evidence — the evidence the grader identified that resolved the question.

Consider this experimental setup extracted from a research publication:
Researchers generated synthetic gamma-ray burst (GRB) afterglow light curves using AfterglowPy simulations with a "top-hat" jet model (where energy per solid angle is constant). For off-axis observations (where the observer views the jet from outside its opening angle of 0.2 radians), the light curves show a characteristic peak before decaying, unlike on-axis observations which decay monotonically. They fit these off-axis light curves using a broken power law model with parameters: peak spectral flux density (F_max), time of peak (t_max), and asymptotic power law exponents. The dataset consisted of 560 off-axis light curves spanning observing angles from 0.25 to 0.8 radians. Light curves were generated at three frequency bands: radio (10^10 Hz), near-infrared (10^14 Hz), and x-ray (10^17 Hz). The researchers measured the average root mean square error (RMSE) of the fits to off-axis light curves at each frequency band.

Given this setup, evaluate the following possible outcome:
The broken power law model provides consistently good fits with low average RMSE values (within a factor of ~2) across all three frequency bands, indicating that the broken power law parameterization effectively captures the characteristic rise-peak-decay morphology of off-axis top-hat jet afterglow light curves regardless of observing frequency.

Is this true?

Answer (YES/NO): NO